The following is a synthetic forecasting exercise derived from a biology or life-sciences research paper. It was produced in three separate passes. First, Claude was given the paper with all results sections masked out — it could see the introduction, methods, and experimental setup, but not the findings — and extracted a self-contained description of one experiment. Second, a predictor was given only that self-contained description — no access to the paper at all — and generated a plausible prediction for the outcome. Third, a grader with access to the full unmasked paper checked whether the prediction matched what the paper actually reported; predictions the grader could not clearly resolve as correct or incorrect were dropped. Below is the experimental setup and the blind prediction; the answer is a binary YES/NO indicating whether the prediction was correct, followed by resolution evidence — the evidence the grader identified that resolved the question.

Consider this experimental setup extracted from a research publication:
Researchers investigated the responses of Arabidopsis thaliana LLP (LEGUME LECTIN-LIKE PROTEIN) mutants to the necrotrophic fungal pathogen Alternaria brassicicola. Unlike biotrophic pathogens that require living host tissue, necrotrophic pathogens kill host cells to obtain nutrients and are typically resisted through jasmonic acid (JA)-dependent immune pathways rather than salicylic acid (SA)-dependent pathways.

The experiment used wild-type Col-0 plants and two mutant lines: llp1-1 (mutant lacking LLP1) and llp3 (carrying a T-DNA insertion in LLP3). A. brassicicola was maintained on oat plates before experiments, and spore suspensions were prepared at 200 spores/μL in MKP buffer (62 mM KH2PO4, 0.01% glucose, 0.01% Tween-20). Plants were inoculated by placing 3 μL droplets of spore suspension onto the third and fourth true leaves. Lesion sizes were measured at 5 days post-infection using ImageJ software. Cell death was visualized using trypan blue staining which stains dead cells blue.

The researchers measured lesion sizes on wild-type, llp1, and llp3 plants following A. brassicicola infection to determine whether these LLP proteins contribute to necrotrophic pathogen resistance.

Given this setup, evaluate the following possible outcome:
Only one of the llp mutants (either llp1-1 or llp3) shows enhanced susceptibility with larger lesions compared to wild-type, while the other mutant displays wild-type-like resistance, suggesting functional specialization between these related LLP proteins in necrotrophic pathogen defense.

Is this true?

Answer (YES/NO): NO